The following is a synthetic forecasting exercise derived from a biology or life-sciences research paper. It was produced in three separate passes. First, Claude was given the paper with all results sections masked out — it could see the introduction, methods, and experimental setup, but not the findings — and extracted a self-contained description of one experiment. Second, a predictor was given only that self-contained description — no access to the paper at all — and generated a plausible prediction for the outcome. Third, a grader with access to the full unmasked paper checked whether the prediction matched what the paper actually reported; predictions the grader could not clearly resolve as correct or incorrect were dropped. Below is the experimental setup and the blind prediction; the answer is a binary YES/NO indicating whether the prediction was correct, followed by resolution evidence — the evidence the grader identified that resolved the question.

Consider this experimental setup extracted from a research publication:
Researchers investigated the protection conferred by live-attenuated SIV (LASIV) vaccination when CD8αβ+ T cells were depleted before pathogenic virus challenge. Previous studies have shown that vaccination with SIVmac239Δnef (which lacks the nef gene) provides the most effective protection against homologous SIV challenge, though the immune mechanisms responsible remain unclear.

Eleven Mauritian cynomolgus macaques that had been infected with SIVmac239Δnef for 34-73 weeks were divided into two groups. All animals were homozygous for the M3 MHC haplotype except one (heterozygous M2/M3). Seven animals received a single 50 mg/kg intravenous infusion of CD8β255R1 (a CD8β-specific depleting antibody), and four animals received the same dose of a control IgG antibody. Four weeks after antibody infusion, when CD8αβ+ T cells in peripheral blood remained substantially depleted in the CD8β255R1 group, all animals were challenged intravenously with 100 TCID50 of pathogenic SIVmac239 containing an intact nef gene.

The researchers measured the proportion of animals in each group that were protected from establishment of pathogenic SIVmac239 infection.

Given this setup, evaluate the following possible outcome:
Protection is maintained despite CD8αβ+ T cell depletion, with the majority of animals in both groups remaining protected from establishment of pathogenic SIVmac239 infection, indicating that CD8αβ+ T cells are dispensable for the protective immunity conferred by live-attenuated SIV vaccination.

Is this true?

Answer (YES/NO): YES